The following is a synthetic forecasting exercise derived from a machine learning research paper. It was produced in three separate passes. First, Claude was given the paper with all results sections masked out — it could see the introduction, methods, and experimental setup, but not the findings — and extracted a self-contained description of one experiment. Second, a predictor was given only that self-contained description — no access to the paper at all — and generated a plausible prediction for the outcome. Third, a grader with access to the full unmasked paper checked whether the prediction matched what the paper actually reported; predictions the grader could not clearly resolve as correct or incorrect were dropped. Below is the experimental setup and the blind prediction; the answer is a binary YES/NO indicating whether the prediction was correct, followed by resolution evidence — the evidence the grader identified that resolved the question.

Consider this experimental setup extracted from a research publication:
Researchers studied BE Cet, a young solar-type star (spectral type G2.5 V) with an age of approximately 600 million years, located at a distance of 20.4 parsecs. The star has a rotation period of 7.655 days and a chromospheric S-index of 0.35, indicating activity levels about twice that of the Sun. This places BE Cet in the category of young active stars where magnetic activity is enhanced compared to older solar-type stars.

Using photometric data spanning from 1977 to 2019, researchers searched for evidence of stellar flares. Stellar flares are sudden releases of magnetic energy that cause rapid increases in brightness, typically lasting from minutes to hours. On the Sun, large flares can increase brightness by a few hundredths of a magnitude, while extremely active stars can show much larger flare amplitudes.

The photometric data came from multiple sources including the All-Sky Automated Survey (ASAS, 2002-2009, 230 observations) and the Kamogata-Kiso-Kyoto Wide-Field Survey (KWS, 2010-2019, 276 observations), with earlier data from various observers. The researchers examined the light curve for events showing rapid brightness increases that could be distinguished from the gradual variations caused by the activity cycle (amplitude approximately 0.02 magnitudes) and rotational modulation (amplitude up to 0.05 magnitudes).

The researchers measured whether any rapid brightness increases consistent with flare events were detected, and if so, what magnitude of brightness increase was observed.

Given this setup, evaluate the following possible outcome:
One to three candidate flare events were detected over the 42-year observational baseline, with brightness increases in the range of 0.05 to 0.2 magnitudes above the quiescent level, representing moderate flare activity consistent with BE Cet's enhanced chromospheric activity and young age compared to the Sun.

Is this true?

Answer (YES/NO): NO